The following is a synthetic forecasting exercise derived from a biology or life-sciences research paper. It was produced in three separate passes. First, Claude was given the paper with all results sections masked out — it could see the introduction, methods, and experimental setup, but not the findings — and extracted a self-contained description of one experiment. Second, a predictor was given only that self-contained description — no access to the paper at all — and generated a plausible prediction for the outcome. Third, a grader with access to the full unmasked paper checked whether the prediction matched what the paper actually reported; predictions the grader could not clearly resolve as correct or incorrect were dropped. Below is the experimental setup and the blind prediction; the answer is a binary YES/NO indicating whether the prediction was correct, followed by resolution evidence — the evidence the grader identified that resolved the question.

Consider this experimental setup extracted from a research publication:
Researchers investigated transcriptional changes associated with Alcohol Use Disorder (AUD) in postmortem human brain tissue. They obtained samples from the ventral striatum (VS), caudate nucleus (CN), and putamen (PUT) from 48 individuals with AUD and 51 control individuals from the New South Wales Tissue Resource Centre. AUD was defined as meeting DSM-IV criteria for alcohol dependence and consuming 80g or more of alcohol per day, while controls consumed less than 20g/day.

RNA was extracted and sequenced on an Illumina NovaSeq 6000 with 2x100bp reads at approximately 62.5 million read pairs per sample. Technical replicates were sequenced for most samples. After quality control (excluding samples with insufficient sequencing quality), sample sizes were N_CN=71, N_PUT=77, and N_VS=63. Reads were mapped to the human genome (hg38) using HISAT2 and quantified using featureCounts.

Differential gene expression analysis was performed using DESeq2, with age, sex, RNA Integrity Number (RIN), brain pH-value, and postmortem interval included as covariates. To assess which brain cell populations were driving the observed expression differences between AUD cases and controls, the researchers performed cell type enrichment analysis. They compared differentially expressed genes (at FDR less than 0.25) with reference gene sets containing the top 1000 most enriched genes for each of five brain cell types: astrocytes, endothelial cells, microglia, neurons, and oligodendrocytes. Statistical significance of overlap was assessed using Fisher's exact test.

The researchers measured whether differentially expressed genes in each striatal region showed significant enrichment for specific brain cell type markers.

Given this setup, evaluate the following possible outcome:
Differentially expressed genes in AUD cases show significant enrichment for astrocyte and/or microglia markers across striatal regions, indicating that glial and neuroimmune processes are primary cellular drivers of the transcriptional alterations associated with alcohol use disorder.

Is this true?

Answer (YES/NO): NO